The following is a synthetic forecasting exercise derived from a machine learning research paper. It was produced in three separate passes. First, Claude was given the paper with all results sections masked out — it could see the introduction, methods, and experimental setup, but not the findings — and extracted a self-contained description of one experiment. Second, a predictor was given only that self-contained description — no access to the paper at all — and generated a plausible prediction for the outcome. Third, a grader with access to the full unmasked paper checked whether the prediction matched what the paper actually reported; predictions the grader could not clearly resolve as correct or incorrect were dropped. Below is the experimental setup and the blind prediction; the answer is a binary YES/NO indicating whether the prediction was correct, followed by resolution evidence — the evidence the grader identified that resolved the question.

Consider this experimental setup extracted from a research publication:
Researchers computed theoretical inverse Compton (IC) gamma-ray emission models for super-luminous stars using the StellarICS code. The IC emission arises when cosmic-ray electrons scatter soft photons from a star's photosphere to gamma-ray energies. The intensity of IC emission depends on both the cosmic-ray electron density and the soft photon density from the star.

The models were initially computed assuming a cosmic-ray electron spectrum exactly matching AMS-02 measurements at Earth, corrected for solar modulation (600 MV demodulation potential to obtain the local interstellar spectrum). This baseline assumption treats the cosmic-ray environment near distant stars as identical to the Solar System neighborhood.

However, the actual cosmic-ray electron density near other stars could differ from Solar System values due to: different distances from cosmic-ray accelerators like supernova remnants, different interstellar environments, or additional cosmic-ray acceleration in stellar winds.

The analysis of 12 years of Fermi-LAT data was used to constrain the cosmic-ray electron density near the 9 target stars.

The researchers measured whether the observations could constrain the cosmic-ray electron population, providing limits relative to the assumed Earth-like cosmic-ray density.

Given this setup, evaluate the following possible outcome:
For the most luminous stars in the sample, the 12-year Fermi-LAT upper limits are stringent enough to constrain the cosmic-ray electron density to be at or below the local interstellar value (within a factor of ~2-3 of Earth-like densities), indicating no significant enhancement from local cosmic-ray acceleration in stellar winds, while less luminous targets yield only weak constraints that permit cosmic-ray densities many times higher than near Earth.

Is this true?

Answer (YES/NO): NO